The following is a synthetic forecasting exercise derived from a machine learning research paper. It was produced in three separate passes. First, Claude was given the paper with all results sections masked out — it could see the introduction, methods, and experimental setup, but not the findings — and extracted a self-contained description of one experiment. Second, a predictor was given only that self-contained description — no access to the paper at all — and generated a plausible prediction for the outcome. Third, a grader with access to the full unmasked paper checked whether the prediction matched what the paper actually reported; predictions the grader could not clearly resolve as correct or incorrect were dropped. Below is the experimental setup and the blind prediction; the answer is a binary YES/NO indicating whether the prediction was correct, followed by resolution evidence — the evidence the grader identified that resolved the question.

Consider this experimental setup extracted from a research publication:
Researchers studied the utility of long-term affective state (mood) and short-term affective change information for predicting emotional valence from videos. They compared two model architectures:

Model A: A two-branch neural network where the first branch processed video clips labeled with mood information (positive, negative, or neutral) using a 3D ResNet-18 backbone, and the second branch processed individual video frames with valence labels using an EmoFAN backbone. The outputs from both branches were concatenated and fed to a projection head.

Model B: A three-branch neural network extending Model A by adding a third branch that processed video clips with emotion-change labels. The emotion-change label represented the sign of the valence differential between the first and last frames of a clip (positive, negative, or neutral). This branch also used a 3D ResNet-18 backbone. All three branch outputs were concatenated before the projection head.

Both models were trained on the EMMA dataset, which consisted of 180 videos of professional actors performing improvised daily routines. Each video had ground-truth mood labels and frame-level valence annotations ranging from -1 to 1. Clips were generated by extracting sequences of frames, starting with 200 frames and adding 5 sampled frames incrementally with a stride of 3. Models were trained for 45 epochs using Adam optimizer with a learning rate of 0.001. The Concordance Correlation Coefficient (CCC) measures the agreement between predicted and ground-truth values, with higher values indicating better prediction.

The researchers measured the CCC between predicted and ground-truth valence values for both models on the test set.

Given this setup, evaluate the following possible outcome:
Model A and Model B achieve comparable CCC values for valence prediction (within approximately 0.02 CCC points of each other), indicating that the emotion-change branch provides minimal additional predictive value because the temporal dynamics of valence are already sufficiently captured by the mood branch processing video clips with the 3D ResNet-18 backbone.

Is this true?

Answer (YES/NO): NO